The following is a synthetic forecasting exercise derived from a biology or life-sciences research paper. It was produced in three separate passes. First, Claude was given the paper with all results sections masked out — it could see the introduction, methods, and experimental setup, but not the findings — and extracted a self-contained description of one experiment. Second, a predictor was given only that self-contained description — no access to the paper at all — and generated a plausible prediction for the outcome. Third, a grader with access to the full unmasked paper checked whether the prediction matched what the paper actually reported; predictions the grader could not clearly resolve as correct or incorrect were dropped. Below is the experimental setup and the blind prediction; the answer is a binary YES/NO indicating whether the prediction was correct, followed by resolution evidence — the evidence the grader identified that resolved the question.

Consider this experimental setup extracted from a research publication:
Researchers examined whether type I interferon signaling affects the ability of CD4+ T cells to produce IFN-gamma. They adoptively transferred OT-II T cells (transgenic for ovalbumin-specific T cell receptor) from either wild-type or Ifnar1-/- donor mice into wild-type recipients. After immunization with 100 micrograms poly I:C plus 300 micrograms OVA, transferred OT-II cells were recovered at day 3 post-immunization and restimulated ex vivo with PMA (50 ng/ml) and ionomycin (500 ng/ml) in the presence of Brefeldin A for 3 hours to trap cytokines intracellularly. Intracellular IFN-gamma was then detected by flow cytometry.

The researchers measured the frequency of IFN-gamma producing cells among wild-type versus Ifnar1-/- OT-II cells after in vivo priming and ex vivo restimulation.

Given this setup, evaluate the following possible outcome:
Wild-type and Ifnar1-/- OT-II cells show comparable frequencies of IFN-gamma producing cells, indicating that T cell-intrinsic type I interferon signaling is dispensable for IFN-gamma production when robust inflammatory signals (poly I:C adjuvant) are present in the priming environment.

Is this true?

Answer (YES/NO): YES